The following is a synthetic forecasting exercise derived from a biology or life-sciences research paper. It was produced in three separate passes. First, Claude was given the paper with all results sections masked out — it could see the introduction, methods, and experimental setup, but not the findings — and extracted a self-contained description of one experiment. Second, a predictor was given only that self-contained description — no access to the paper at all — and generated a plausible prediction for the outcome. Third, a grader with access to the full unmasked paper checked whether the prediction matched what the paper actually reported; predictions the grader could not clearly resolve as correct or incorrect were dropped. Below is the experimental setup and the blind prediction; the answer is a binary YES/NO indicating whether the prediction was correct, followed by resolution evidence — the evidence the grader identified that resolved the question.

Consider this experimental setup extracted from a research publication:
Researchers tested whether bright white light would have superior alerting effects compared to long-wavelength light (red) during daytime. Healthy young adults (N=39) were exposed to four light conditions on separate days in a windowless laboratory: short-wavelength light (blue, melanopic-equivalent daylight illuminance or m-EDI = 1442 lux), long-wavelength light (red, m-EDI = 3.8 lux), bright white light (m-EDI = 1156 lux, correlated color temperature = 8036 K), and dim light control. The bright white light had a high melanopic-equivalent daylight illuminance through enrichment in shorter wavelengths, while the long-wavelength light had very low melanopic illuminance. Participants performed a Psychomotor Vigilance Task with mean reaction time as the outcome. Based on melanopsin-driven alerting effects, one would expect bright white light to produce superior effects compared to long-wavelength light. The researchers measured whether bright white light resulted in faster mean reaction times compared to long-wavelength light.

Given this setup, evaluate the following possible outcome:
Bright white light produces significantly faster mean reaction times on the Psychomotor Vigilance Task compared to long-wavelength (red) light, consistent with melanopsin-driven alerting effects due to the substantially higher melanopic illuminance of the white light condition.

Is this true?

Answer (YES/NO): NO